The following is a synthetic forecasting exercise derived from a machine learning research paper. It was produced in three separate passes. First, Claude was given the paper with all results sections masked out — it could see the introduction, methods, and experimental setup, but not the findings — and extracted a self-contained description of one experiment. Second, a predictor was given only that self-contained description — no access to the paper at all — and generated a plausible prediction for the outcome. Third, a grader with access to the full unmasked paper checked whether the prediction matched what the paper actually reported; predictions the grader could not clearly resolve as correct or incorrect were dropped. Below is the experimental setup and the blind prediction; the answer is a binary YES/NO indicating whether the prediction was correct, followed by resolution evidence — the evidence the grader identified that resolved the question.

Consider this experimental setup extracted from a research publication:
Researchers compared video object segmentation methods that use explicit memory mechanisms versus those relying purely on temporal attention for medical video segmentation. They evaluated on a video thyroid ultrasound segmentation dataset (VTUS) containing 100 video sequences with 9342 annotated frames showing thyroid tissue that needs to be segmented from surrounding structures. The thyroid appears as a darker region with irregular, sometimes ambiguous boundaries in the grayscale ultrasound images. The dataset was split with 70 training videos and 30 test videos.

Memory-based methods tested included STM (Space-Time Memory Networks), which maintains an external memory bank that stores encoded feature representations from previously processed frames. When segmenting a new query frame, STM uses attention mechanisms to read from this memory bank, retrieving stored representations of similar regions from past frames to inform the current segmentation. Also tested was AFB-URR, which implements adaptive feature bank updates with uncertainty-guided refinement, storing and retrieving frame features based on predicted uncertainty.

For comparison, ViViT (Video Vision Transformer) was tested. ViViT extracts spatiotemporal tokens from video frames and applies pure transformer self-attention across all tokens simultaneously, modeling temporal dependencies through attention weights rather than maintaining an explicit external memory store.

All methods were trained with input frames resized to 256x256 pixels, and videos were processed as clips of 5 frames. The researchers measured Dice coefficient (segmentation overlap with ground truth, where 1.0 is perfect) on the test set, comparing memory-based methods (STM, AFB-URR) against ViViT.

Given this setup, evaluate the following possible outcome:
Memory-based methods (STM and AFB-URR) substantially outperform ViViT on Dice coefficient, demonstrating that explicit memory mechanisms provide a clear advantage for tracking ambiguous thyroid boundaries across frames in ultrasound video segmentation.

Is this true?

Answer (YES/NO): NO